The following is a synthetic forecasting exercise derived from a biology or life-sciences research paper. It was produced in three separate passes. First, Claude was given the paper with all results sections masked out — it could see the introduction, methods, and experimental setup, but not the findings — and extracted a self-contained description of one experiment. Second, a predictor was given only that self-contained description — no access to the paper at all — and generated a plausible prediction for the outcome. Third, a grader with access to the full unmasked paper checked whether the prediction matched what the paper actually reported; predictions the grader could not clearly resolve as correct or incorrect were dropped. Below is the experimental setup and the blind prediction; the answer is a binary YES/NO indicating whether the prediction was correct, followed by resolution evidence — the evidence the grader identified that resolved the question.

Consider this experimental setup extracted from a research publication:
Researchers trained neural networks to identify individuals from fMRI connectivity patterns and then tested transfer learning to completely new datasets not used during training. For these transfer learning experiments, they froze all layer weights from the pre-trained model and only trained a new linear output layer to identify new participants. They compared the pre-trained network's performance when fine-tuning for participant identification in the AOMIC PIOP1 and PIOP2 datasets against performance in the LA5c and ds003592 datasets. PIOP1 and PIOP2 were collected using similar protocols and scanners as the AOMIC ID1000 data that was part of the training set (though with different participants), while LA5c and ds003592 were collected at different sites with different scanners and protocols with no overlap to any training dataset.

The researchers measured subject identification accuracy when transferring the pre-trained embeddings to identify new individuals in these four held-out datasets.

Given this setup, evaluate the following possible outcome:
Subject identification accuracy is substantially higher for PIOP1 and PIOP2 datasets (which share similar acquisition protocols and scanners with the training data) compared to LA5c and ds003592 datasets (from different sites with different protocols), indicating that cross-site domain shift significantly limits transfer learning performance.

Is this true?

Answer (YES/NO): NO